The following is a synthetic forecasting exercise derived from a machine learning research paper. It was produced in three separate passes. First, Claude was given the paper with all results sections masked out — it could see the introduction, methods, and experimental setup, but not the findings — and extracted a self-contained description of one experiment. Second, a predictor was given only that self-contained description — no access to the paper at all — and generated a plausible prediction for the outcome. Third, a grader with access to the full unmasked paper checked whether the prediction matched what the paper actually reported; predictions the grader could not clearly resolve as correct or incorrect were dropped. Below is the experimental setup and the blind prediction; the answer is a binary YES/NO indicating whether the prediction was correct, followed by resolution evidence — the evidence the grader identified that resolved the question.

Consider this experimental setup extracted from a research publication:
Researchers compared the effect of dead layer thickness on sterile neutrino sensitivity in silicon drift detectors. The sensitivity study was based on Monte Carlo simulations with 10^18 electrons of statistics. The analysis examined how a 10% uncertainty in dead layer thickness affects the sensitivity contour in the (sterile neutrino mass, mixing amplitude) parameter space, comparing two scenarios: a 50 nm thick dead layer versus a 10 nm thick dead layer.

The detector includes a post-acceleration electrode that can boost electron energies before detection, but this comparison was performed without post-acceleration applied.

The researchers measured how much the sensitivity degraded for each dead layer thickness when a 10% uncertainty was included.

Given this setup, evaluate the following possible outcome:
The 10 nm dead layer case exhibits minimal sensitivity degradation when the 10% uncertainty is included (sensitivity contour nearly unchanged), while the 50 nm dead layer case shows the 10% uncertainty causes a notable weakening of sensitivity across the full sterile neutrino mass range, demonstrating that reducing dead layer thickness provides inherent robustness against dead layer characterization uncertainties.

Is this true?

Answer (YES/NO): NO